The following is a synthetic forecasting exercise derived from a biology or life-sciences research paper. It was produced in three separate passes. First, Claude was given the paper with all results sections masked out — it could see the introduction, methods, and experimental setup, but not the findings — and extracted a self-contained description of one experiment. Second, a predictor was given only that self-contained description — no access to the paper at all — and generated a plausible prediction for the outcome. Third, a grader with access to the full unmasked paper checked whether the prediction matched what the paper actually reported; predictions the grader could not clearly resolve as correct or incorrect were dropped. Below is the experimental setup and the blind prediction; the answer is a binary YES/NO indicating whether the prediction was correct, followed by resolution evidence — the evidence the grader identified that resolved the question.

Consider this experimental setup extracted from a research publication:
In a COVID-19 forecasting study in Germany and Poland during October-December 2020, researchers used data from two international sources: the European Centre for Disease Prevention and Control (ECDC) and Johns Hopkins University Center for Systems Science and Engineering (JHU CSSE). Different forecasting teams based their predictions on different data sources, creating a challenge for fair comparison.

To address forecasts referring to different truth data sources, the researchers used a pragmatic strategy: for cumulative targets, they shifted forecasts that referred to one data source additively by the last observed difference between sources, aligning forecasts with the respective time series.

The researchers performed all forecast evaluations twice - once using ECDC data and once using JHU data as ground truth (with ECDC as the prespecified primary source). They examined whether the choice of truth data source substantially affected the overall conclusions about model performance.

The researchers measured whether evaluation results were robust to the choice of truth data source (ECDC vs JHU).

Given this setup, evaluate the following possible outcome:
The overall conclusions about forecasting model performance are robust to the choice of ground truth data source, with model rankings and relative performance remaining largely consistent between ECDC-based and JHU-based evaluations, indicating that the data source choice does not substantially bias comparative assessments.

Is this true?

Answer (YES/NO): YES